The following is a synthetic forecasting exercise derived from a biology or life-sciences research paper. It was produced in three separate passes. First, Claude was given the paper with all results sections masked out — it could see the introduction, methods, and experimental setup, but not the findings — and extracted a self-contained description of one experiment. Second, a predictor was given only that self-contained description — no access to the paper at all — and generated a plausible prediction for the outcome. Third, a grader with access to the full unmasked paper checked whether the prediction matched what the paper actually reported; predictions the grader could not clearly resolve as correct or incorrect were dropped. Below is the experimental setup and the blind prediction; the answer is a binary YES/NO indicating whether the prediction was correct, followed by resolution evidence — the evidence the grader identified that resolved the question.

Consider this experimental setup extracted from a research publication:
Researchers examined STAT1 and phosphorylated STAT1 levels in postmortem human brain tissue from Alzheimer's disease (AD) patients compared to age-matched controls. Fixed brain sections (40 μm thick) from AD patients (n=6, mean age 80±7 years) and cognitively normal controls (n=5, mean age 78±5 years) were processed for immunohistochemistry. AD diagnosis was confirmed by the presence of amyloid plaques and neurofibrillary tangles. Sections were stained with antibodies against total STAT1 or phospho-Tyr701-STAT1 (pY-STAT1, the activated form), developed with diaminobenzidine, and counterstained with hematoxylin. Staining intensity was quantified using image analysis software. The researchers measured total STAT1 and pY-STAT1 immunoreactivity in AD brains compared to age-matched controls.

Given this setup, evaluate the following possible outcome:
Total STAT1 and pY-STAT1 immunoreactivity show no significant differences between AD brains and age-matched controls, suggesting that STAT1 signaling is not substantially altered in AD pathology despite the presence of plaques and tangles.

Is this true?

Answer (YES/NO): NO